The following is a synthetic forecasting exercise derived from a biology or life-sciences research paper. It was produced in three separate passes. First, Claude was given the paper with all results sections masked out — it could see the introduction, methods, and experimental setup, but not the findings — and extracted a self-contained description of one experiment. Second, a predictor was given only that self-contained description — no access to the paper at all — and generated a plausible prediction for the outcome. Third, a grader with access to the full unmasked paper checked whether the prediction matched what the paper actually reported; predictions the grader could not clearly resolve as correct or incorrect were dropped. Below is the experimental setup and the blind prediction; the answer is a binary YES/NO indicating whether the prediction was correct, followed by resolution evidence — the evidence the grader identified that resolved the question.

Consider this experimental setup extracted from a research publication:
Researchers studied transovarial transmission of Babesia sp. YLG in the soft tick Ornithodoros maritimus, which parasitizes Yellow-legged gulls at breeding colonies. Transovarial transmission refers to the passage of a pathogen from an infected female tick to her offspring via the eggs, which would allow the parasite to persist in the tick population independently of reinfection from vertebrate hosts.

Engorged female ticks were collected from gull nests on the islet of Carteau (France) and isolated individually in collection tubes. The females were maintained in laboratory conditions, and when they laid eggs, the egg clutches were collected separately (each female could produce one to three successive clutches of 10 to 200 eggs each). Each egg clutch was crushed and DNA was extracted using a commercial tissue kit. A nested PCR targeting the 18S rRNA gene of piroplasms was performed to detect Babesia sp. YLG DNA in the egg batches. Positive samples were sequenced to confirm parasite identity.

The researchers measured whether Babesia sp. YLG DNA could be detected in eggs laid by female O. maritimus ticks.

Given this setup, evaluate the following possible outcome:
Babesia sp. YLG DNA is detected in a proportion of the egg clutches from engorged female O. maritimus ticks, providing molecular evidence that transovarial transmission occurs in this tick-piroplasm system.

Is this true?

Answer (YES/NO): NO